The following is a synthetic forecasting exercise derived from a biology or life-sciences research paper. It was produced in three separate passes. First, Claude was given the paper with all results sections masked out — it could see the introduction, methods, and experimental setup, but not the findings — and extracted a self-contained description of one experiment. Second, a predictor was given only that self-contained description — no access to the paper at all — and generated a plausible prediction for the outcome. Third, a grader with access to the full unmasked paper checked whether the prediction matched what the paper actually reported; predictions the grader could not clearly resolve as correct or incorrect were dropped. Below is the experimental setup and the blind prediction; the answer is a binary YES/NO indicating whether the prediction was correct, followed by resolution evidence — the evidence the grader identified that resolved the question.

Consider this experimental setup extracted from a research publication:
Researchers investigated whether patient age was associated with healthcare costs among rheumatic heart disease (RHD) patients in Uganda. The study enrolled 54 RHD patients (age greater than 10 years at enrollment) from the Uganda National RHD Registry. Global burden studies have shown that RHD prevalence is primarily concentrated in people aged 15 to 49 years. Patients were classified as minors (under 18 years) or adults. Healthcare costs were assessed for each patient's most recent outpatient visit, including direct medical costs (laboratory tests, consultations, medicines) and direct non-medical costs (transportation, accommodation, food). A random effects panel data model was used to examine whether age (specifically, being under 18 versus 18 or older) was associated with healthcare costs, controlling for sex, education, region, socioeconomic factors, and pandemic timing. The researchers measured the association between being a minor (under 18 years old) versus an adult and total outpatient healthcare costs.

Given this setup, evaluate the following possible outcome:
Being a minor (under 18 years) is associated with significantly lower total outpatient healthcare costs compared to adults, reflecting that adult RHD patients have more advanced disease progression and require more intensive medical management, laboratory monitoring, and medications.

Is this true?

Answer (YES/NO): NO